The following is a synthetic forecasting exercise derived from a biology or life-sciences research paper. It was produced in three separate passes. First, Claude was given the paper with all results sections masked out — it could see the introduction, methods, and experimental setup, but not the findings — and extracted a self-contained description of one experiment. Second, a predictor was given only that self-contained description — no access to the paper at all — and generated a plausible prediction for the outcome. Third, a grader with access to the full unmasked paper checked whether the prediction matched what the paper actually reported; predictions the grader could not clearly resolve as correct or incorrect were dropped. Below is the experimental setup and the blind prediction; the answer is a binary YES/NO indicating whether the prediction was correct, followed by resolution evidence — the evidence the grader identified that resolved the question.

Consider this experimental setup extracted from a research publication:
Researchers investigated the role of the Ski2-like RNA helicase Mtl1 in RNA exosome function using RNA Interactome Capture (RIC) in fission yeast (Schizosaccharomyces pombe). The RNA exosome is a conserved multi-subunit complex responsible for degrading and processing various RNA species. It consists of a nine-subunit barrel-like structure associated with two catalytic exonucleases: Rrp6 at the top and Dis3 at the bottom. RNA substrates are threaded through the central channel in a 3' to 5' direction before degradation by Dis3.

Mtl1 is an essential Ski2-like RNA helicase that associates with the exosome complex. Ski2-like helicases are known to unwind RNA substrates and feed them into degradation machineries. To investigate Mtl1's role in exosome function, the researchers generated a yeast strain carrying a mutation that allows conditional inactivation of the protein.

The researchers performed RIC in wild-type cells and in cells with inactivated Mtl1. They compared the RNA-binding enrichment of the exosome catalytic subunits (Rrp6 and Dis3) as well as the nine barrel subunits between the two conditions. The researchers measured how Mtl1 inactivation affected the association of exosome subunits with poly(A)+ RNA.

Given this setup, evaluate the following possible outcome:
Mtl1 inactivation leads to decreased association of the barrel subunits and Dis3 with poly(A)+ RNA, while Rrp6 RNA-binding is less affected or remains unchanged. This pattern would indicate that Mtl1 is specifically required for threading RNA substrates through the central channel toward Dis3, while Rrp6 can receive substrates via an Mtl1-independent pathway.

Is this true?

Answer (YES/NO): NO